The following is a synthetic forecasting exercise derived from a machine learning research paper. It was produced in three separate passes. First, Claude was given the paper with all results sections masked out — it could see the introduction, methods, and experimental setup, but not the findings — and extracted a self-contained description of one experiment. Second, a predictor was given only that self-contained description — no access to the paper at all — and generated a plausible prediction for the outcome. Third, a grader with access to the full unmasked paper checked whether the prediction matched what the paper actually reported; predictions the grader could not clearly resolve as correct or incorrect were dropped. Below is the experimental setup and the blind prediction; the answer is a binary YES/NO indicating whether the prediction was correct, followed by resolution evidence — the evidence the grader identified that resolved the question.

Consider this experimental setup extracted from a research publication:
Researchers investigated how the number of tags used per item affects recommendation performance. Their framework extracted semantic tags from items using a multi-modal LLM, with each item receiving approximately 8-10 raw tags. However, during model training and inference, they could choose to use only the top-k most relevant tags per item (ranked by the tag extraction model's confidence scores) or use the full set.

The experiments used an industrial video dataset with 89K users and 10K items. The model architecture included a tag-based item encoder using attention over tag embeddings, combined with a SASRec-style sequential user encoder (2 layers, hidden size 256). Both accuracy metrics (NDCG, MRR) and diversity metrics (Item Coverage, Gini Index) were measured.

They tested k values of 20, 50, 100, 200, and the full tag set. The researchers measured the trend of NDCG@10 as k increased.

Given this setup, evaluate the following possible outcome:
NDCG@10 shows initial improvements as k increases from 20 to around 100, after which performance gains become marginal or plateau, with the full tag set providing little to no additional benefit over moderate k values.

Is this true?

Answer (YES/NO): NO